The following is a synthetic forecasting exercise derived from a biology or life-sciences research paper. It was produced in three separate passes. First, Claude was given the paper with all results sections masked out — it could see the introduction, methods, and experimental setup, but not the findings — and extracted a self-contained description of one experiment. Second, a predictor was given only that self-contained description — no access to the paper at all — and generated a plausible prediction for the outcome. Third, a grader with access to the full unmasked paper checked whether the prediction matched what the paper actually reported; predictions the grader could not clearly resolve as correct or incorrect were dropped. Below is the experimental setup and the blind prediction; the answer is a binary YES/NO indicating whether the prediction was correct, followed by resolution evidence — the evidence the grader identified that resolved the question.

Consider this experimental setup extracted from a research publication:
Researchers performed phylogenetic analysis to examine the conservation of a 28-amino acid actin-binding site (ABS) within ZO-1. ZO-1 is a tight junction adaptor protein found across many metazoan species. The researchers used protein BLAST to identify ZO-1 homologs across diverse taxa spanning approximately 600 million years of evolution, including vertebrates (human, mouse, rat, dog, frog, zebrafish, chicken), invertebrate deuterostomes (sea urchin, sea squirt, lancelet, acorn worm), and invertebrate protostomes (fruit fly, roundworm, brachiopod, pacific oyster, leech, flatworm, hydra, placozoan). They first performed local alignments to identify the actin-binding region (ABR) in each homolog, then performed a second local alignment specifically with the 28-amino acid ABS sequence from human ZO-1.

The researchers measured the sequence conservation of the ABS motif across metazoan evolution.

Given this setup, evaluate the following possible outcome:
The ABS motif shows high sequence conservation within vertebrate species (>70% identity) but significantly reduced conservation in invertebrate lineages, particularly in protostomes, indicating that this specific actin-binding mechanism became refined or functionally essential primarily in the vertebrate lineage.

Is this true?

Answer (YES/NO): YES